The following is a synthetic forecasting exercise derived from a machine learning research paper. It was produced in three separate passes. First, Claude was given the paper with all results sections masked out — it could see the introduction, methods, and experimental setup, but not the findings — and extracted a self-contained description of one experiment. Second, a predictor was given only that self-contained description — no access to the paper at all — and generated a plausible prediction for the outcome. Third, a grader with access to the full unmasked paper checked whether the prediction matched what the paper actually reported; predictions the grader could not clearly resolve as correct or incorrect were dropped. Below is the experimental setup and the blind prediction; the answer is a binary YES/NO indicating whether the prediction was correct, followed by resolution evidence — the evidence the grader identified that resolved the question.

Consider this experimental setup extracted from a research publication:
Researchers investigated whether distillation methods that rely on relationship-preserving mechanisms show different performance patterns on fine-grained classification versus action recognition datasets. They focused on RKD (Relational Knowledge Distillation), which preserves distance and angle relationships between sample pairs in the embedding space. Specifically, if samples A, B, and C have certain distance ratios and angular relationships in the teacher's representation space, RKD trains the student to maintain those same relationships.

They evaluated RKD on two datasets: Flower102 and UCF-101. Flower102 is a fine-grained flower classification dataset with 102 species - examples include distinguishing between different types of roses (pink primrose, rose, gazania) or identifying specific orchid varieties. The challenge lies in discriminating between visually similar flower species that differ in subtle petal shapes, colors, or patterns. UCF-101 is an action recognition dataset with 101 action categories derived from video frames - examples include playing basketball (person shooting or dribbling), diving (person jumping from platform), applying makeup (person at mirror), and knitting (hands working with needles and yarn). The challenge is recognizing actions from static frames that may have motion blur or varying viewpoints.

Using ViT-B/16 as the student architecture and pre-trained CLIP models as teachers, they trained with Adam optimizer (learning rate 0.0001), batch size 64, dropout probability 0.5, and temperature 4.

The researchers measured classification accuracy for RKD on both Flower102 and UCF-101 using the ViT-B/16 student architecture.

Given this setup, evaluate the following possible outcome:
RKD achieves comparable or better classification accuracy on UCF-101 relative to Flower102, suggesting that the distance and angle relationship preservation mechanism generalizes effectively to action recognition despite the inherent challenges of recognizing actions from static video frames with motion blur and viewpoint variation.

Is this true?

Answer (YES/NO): YES